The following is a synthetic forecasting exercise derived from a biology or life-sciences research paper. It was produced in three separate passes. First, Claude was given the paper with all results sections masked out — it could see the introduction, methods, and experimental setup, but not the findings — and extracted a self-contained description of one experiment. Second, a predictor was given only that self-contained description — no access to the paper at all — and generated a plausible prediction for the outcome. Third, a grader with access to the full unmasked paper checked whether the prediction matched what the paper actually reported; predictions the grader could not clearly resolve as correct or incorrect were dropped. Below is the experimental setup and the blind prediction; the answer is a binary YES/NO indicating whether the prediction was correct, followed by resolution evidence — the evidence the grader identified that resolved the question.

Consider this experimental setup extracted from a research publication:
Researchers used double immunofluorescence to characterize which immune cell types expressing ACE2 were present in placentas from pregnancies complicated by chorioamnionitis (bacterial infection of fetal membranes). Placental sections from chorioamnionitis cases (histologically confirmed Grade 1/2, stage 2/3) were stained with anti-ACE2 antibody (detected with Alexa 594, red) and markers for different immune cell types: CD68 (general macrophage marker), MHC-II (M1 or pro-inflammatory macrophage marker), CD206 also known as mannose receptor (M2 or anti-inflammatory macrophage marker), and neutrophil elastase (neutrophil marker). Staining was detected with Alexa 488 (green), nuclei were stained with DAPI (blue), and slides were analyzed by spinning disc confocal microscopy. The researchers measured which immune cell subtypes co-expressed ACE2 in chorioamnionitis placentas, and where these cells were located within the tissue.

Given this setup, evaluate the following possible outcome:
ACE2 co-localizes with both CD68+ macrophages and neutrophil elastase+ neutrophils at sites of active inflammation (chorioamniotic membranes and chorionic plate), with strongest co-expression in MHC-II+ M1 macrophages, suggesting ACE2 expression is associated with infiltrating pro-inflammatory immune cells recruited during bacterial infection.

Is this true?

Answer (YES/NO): NO